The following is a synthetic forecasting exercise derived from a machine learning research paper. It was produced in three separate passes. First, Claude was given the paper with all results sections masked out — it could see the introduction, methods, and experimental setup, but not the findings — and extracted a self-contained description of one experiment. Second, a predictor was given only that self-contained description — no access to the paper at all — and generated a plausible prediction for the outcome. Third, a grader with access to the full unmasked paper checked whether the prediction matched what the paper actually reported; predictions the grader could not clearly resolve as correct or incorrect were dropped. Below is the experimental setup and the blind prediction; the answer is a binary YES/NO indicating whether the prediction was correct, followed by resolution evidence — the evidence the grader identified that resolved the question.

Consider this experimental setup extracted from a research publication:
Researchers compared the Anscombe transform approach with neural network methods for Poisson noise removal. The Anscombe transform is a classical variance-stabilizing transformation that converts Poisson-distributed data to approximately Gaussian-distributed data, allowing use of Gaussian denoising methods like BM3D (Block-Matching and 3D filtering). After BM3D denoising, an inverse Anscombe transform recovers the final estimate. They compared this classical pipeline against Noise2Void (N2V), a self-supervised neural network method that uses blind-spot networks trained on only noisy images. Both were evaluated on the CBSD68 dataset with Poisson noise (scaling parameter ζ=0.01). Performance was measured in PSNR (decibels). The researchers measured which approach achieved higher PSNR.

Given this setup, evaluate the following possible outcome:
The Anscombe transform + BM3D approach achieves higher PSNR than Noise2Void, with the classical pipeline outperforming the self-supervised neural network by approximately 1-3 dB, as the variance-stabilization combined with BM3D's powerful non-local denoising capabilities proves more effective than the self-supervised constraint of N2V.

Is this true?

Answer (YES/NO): NO